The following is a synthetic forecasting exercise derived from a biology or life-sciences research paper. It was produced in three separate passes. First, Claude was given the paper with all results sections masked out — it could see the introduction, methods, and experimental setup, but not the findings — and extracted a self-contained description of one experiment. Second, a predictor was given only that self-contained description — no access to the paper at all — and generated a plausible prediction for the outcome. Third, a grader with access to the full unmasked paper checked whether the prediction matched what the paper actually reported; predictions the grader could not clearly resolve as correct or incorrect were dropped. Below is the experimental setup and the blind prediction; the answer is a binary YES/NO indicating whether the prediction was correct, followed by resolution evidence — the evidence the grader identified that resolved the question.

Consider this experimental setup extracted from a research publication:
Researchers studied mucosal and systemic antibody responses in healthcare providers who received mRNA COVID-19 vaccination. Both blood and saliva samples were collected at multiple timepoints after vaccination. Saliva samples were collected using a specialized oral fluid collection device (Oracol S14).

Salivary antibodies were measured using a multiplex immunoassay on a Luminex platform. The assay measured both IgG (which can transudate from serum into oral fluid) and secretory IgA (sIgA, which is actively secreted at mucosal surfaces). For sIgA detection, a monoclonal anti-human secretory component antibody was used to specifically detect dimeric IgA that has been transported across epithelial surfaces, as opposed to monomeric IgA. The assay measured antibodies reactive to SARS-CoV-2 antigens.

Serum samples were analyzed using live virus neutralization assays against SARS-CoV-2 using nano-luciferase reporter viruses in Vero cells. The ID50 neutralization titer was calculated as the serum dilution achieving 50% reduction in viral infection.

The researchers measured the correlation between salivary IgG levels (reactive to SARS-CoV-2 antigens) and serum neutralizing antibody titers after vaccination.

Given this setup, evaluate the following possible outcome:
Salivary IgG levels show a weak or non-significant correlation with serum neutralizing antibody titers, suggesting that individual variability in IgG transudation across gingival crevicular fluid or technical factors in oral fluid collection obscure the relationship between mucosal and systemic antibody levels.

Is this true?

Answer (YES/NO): NO